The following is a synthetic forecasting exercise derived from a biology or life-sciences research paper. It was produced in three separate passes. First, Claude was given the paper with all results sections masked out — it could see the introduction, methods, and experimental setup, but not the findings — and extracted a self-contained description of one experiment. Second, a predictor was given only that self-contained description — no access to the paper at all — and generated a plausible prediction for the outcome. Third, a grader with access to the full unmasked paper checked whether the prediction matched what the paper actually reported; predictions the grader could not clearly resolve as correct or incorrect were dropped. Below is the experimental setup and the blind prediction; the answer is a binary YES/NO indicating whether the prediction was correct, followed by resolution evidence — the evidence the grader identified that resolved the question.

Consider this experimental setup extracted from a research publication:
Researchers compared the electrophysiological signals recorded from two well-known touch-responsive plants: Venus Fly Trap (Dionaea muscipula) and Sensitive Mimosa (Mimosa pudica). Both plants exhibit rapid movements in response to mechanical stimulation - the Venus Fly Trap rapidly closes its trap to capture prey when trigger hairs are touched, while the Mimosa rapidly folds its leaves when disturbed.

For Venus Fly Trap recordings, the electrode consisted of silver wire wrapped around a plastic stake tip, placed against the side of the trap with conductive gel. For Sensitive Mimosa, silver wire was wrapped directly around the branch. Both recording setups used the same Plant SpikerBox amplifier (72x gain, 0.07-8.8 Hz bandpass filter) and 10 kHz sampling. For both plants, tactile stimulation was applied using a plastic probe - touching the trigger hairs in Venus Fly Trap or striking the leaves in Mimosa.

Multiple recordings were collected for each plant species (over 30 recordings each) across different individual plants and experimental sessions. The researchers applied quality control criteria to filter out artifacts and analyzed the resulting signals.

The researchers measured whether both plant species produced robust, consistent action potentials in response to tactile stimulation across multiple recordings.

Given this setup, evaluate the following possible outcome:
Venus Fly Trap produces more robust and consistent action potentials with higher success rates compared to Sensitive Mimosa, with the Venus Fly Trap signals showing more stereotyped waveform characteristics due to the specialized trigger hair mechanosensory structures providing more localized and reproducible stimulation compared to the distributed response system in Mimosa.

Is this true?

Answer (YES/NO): NO